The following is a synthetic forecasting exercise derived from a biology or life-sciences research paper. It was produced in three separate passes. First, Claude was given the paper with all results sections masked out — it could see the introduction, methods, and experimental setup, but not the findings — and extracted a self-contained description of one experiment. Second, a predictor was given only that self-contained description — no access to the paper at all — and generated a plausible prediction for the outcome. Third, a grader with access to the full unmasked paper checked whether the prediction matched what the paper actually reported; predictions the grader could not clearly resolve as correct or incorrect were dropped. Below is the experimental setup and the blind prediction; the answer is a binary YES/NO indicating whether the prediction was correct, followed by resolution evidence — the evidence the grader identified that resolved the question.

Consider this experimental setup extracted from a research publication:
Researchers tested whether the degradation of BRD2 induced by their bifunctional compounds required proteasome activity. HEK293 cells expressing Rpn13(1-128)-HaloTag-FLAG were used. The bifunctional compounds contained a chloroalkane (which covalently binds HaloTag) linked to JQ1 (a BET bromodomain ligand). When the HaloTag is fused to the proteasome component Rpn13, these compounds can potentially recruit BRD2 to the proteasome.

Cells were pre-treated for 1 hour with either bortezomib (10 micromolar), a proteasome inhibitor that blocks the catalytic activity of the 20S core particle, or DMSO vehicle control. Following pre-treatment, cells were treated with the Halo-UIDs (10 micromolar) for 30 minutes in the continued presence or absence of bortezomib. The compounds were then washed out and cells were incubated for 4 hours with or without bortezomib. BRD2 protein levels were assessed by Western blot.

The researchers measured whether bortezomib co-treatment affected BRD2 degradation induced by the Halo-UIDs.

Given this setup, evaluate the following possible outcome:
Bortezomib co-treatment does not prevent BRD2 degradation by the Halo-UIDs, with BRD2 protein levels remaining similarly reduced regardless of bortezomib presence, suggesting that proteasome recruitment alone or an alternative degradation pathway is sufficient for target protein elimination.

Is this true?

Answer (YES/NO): NO